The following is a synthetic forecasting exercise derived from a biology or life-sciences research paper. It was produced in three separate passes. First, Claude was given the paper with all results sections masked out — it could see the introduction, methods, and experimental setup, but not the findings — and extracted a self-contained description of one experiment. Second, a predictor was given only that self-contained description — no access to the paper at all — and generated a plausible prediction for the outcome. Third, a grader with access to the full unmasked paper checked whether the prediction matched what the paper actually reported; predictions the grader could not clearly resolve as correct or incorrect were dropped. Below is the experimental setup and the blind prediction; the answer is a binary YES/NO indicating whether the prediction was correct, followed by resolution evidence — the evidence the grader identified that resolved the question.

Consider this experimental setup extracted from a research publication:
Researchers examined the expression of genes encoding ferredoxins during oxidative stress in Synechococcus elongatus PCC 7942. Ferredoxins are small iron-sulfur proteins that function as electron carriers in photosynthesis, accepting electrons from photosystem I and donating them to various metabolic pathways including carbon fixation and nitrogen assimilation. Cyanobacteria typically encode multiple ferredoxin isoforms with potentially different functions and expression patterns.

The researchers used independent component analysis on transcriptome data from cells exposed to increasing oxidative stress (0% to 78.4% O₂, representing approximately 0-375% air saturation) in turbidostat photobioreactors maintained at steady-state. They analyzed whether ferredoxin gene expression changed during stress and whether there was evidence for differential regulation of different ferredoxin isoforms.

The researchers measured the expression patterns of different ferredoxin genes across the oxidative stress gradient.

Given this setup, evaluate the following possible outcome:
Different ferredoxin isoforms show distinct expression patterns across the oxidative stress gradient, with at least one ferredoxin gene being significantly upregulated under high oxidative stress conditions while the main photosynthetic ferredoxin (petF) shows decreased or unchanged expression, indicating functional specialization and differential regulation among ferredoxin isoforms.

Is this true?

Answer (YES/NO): YES